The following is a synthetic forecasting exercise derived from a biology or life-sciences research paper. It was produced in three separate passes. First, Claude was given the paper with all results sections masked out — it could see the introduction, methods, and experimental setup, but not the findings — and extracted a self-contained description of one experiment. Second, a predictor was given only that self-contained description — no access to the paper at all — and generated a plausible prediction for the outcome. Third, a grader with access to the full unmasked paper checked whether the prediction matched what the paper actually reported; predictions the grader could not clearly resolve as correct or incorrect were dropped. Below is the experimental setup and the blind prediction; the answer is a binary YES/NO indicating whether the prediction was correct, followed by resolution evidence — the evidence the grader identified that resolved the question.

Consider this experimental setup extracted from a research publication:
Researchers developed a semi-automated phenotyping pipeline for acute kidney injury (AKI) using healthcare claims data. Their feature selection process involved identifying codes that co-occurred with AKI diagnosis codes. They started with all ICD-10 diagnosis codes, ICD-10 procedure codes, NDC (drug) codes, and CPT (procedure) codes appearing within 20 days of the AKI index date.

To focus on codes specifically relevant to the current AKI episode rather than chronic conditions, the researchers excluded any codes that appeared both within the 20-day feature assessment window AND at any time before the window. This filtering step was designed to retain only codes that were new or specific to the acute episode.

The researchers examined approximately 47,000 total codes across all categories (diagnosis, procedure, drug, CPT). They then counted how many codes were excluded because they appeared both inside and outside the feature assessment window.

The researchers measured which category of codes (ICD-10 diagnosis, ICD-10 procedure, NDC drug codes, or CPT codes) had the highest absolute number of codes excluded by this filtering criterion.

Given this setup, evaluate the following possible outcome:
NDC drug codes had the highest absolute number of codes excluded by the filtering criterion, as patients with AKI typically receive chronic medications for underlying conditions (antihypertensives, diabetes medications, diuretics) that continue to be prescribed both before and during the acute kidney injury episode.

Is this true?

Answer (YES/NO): YES